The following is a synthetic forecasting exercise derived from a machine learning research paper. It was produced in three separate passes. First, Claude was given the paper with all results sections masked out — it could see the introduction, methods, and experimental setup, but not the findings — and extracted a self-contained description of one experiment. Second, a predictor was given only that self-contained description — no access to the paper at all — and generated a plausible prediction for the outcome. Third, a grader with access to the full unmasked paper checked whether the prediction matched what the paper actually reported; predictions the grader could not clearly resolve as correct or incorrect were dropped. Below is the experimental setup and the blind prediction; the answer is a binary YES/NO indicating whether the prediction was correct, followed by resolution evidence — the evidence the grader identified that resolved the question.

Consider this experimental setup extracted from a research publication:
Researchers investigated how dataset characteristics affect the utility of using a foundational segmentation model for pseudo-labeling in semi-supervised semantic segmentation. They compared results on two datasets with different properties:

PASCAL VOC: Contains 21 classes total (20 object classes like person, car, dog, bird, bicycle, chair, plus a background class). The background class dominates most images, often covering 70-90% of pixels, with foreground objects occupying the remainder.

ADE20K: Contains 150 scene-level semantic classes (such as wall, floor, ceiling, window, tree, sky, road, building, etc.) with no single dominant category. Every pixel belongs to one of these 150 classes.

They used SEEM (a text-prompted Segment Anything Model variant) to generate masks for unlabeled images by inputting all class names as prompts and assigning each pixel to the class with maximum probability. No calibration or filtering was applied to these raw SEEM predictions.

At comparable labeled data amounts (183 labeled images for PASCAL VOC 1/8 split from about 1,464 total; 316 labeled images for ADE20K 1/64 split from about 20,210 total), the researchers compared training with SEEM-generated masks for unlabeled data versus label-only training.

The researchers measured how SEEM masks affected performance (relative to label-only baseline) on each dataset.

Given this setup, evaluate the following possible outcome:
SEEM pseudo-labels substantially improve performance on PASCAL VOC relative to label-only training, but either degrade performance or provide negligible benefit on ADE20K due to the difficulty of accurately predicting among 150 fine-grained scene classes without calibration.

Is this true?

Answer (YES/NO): NO